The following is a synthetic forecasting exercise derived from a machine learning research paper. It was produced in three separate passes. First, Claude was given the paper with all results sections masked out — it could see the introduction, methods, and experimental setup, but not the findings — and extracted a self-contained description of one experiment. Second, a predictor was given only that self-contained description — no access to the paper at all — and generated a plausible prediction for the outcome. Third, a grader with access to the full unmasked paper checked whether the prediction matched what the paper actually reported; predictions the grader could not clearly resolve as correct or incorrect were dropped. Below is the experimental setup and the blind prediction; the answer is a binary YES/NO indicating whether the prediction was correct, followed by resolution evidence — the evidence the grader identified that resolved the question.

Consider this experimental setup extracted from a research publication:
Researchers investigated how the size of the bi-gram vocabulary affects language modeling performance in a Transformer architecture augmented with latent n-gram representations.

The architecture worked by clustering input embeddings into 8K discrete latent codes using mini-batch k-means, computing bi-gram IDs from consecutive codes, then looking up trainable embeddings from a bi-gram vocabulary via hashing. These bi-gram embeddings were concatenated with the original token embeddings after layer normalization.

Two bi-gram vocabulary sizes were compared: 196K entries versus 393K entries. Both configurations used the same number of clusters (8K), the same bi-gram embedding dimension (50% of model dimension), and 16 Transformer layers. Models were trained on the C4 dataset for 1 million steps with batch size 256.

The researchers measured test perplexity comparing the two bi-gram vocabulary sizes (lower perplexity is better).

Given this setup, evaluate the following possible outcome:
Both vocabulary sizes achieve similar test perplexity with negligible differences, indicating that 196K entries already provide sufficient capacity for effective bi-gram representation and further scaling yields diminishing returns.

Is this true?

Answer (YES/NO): NO